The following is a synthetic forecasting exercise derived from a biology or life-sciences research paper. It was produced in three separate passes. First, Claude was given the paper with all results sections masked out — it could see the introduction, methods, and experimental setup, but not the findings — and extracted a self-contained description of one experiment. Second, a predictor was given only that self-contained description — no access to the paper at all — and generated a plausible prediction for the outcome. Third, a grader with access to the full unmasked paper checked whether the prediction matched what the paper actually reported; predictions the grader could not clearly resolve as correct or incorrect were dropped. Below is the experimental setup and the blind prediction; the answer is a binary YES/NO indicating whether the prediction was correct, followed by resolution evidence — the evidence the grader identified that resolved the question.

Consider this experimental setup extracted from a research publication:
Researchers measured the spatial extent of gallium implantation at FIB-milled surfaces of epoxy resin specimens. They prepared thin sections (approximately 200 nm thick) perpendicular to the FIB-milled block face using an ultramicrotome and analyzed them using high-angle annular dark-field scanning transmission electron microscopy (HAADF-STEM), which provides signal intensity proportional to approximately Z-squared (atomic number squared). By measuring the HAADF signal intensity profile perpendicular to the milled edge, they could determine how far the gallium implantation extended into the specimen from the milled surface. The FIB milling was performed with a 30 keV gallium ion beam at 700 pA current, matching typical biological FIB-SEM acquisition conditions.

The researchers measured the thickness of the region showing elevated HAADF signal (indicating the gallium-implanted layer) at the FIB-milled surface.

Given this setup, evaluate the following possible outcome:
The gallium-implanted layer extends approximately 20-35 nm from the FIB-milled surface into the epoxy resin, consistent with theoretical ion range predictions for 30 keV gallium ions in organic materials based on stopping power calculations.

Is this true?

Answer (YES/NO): NO